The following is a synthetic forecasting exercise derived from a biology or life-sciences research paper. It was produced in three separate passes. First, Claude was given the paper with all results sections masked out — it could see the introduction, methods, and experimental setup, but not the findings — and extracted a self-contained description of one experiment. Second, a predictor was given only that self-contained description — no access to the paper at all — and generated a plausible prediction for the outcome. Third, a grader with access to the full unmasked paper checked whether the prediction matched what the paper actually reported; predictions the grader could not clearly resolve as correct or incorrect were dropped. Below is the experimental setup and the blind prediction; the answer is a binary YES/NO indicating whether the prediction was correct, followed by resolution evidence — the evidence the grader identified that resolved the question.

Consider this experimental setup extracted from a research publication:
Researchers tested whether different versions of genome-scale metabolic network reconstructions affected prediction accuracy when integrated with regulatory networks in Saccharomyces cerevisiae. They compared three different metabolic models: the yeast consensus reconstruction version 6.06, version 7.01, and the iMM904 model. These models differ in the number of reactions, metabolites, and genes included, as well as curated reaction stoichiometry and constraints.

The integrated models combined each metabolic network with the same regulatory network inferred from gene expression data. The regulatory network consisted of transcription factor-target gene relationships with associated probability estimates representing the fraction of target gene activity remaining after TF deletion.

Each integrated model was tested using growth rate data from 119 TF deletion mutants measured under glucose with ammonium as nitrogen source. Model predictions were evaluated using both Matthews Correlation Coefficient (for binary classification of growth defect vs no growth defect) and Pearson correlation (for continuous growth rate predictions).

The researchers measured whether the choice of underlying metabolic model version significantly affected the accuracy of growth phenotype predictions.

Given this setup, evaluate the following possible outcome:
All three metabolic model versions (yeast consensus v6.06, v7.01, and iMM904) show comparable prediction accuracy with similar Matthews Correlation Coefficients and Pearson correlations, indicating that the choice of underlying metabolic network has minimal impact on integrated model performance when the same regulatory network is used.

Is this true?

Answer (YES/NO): NO